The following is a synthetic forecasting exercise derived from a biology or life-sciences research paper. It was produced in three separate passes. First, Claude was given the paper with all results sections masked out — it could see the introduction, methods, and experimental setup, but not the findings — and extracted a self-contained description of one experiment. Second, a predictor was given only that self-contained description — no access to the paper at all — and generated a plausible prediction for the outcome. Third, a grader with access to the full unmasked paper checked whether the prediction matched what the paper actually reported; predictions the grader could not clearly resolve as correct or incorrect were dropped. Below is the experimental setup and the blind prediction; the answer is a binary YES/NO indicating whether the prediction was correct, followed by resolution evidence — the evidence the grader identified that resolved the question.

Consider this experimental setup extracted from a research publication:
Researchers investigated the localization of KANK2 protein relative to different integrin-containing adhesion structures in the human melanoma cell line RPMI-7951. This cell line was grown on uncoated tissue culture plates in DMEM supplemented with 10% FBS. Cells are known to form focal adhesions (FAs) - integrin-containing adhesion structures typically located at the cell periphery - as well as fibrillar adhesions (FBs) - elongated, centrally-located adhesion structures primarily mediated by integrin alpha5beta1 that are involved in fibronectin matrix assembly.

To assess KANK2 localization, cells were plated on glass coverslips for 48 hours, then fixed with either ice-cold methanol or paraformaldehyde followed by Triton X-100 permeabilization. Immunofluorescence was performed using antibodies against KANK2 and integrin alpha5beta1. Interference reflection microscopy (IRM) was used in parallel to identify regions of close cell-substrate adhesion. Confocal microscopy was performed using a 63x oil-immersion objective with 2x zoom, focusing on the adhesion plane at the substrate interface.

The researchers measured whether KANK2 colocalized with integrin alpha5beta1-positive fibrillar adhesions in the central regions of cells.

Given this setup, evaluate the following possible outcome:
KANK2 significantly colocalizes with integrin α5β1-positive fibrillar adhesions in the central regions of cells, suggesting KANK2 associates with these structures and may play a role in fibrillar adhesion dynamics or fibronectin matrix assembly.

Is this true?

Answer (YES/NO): YES